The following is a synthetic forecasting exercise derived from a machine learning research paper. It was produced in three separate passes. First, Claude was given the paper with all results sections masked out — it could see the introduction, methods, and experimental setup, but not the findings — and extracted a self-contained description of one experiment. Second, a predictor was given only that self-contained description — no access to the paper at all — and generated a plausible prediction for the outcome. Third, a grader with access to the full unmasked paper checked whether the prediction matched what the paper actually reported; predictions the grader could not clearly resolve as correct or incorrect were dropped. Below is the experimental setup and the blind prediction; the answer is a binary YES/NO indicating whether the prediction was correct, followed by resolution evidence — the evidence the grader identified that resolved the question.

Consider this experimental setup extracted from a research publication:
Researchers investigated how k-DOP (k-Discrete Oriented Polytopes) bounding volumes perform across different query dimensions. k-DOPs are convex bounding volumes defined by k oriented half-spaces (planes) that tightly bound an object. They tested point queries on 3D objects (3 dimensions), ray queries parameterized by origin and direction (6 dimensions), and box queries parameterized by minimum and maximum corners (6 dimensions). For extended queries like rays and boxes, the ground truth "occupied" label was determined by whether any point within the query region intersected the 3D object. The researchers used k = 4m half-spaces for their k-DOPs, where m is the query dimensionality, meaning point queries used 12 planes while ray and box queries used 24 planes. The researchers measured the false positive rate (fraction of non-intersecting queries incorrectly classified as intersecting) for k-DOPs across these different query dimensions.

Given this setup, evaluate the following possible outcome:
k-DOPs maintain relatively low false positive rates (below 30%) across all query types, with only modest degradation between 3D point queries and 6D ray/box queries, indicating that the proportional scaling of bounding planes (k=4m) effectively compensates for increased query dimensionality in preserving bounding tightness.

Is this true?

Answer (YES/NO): NO